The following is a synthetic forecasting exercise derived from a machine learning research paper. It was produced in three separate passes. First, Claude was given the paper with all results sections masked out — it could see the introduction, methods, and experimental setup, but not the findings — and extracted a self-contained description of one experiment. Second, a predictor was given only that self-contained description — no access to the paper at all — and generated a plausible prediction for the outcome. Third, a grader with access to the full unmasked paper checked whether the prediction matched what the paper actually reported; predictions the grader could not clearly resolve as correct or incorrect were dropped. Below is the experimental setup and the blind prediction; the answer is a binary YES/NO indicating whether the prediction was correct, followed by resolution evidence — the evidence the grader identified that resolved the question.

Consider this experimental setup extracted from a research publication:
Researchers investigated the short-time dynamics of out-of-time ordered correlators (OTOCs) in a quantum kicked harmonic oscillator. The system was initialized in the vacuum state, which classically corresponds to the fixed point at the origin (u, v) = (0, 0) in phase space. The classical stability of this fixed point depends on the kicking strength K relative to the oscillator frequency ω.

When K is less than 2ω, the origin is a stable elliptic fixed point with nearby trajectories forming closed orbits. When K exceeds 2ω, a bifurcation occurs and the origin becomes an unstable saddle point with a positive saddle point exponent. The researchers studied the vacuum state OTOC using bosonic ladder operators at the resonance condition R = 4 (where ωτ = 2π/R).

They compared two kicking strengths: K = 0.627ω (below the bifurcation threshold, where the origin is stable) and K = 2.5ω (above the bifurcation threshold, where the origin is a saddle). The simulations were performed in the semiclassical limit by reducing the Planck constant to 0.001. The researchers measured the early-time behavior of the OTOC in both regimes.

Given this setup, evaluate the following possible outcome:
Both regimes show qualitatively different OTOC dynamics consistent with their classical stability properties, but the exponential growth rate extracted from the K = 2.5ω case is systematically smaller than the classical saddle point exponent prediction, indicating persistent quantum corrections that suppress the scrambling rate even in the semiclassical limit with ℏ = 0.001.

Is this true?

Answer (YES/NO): NO